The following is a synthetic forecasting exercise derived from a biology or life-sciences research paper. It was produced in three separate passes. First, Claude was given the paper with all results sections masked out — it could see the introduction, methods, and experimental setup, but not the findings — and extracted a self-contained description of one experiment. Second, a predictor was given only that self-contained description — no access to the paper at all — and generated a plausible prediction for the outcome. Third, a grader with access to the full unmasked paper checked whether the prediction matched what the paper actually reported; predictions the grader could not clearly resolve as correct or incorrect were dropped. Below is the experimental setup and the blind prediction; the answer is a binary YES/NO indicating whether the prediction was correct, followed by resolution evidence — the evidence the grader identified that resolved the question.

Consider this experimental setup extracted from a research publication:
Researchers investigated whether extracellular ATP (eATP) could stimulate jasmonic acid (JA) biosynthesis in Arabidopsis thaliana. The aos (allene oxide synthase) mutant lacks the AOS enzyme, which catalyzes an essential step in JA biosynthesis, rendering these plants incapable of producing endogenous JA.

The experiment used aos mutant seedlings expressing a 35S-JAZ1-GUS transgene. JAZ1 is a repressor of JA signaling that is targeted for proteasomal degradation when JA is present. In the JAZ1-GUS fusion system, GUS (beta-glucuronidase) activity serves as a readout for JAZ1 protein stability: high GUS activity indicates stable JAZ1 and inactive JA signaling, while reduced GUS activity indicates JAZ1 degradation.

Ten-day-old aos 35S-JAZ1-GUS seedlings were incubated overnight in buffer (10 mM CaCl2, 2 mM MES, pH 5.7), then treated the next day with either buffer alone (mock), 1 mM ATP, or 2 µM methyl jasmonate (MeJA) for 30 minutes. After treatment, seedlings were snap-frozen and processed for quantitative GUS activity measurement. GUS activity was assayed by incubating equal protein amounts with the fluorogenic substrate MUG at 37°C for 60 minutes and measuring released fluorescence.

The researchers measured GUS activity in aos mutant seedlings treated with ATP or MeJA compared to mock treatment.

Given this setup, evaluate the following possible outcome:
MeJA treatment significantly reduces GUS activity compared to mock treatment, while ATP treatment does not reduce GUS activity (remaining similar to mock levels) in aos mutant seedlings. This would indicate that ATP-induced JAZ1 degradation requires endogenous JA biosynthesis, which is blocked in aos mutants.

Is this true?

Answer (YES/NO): YES